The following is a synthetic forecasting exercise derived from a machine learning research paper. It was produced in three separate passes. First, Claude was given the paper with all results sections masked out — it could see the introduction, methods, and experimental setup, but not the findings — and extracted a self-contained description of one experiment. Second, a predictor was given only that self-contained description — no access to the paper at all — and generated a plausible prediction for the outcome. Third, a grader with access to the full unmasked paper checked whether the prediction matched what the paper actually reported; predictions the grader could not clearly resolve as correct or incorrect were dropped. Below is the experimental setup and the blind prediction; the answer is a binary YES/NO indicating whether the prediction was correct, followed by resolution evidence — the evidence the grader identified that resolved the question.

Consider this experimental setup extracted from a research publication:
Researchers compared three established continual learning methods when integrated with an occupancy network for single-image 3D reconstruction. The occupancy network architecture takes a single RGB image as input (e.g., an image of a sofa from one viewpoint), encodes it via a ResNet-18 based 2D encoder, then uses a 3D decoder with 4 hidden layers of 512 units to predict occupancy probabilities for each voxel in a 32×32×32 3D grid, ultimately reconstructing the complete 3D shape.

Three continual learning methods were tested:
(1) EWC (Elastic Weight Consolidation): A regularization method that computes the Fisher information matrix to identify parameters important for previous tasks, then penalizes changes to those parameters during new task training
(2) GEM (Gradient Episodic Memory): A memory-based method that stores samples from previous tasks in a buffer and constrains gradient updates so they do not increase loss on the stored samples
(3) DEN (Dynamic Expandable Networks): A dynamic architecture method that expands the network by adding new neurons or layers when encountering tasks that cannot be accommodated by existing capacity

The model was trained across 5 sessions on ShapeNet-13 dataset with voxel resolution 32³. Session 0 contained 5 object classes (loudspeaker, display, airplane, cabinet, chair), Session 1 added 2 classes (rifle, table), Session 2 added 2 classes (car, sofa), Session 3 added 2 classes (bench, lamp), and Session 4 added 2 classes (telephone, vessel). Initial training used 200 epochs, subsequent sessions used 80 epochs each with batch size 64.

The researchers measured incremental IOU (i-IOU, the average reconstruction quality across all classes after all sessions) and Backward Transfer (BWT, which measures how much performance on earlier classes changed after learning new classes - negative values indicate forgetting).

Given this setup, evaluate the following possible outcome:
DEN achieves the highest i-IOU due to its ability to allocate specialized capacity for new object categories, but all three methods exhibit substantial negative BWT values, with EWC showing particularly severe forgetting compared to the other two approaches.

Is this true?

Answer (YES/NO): NO